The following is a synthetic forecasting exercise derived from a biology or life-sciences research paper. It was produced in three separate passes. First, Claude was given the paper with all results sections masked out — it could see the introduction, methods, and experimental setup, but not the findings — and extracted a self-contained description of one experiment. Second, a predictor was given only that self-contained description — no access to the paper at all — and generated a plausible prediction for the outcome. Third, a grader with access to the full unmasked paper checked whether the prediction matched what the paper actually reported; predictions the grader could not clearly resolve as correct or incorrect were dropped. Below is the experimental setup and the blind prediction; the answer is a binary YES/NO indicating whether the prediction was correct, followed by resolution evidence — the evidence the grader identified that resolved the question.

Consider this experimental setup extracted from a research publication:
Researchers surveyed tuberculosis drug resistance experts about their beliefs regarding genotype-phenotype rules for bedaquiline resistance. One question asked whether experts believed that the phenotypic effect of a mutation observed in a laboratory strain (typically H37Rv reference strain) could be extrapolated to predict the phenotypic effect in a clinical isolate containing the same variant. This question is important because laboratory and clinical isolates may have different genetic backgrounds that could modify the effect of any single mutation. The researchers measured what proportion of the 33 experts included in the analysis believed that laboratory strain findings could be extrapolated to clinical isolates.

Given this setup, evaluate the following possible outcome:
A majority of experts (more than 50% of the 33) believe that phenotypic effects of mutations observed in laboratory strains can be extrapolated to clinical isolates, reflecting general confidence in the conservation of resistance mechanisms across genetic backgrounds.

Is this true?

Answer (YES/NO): YES